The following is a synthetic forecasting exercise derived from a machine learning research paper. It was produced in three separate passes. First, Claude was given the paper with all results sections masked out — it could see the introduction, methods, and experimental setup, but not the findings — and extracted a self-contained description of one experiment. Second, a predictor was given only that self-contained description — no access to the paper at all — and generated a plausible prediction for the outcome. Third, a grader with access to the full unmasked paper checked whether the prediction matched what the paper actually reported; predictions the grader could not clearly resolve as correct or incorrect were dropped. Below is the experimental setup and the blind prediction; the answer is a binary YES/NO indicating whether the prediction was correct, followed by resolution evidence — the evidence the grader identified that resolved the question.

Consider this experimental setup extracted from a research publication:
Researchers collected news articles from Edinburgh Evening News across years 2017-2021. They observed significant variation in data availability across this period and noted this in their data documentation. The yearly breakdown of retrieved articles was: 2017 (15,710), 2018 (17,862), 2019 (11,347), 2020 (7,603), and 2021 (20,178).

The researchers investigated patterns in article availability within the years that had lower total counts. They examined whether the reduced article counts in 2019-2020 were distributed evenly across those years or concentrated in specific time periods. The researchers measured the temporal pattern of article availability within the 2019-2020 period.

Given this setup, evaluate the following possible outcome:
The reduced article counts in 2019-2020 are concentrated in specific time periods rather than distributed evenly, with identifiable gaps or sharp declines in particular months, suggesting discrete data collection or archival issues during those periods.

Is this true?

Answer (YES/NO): YES